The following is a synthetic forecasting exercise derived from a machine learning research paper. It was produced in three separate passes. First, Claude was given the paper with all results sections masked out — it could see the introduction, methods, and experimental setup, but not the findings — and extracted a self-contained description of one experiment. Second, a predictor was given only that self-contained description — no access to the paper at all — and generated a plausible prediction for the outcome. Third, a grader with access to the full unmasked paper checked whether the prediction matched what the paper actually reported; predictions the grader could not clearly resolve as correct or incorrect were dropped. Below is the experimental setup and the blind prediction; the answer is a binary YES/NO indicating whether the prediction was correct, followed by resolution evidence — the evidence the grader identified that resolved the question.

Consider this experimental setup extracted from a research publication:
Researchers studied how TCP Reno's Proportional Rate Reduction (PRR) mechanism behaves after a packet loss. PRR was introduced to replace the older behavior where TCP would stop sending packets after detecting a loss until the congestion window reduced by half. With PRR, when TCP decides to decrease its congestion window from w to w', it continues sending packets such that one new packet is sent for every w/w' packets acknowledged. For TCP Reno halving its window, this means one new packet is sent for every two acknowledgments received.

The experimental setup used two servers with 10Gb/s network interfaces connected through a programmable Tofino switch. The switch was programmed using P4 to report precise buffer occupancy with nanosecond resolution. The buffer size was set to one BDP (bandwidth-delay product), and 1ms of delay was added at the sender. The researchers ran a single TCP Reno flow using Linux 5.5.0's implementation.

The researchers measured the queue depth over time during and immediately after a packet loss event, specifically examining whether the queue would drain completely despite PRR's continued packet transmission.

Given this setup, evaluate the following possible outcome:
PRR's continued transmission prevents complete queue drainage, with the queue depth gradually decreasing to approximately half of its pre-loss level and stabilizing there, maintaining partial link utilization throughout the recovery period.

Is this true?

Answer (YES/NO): NO